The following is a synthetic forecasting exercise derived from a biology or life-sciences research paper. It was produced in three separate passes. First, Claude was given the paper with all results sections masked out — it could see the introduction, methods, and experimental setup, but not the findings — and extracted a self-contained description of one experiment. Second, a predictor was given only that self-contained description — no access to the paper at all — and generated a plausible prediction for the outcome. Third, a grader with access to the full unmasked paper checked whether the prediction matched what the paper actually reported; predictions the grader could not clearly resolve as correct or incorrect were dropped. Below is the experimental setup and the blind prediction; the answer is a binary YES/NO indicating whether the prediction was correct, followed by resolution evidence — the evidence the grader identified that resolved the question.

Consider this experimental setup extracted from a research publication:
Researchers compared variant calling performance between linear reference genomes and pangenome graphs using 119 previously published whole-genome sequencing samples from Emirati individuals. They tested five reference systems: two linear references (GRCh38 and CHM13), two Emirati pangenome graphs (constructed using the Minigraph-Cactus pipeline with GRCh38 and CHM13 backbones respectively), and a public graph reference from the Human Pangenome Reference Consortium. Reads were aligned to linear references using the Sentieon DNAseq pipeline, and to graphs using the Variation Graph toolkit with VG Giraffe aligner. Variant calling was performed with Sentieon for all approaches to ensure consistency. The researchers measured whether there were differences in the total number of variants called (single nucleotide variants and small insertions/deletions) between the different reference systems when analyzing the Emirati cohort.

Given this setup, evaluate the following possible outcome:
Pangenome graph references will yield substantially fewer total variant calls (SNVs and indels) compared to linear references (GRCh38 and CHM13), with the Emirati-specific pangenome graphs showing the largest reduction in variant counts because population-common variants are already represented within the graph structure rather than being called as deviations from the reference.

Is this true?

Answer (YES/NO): NO